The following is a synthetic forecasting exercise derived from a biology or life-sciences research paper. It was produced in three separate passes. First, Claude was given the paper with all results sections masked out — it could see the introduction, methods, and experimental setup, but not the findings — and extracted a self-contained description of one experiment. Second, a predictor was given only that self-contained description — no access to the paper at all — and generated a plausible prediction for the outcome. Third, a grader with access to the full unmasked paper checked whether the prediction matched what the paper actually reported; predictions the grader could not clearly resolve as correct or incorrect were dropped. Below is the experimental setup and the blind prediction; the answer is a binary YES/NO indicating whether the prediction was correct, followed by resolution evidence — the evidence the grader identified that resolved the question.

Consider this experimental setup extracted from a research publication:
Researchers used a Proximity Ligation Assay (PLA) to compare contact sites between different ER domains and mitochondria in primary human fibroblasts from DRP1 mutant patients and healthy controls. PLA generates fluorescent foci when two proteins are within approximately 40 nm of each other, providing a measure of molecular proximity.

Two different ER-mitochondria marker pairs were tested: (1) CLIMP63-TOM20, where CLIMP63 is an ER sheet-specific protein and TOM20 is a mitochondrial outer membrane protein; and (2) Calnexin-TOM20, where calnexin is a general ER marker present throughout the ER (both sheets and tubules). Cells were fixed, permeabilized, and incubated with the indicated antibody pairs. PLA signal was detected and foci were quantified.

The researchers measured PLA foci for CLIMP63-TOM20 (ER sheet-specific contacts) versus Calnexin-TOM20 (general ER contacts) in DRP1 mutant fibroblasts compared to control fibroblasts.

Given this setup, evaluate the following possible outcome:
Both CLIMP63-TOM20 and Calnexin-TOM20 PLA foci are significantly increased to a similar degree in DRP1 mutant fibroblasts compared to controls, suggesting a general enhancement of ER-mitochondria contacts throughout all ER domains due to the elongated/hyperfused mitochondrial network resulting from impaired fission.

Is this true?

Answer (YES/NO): NO